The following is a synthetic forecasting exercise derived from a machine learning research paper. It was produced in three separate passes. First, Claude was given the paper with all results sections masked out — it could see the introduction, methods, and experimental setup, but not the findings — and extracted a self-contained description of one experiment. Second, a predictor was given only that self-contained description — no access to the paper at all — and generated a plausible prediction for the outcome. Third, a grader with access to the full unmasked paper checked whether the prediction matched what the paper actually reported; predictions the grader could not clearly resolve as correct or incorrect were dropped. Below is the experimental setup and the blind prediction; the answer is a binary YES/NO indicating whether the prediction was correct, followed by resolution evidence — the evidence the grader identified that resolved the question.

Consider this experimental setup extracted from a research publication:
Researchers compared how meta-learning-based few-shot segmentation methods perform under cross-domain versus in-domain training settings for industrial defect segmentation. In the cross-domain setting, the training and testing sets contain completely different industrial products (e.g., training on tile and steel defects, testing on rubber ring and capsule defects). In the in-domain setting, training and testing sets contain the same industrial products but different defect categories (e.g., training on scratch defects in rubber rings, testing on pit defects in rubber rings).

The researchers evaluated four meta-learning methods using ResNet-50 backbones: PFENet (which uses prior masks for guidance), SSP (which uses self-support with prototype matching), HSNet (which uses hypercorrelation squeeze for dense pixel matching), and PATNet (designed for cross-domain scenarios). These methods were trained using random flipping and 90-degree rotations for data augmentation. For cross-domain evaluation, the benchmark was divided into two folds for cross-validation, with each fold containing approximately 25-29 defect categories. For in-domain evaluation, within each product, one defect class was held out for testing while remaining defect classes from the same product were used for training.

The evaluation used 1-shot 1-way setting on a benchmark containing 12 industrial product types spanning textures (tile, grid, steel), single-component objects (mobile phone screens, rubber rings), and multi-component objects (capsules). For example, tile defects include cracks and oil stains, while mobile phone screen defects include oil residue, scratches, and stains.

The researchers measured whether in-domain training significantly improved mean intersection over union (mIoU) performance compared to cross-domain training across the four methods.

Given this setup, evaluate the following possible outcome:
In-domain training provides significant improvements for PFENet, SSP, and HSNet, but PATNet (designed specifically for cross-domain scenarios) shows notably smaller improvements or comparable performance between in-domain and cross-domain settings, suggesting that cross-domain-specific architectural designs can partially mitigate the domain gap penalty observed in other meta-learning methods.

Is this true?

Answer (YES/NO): NO